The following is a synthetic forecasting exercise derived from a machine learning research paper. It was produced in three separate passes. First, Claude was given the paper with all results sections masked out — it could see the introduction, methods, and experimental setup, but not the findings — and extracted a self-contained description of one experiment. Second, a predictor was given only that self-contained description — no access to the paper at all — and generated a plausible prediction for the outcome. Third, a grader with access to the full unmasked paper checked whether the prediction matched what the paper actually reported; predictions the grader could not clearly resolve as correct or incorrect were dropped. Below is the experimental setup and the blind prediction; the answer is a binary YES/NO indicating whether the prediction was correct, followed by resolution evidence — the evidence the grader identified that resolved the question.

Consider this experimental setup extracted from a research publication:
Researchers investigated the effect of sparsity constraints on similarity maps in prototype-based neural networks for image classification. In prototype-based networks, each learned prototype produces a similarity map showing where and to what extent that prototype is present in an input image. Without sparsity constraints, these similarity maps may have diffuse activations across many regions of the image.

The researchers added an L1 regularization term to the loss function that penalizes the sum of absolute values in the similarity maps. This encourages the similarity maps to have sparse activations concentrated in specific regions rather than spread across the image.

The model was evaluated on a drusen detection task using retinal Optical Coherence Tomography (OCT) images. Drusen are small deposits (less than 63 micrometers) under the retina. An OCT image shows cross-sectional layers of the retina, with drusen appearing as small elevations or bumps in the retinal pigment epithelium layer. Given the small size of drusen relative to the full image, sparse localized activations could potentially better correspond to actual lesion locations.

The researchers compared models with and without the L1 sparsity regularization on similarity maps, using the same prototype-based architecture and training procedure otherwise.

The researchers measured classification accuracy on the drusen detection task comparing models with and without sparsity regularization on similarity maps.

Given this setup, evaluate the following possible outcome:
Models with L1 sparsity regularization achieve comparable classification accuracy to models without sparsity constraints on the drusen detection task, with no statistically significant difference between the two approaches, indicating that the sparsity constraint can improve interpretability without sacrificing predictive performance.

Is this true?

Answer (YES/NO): NO